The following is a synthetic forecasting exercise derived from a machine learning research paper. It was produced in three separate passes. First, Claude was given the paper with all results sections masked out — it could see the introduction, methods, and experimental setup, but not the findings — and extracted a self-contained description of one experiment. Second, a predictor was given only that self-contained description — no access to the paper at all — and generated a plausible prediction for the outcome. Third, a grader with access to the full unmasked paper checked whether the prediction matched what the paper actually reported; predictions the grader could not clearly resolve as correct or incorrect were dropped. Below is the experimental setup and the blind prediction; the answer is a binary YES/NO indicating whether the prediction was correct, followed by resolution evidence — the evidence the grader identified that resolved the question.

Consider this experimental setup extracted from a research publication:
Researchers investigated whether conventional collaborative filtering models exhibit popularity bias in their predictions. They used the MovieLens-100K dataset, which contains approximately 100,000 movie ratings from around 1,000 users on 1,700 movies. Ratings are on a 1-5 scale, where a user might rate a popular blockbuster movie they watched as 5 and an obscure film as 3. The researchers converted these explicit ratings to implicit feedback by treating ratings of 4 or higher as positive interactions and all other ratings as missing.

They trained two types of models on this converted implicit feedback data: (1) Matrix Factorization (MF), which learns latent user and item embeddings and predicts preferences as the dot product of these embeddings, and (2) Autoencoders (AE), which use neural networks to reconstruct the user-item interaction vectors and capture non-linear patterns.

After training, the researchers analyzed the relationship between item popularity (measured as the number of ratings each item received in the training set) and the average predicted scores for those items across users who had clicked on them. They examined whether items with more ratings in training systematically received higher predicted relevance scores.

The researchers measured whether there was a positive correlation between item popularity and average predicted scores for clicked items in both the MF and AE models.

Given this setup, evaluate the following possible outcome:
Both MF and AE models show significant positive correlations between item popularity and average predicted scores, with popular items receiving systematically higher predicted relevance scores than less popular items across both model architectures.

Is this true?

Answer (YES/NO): YES